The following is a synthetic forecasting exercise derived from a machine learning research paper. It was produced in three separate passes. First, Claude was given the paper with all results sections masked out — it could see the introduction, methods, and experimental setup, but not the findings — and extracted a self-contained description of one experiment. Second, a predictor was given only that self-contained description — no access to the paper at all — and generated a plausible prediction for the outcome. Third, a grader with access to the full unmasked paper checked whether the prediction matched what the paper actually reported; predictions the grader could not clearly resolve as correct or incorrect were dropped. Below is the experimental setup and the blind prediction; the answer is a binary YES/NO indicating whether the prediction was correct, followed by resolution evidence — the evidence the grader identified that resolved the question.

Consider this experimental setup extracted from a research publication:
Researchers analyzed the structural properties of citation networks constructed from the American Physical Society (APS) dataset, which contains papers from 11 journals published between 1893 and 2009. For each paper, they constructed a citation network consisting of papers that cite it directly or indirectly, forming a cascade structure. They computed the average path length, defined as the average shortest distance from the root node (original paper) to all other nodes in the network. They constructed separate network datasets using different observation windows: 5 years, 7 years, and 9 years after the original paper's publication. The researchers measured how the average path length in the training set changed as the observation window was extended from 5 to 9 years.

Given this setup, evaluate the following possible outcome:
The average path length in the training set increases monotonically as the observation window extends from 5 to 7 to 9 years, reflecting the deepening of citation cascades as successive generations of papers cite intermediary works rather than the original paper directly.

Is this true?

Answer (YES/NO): YES